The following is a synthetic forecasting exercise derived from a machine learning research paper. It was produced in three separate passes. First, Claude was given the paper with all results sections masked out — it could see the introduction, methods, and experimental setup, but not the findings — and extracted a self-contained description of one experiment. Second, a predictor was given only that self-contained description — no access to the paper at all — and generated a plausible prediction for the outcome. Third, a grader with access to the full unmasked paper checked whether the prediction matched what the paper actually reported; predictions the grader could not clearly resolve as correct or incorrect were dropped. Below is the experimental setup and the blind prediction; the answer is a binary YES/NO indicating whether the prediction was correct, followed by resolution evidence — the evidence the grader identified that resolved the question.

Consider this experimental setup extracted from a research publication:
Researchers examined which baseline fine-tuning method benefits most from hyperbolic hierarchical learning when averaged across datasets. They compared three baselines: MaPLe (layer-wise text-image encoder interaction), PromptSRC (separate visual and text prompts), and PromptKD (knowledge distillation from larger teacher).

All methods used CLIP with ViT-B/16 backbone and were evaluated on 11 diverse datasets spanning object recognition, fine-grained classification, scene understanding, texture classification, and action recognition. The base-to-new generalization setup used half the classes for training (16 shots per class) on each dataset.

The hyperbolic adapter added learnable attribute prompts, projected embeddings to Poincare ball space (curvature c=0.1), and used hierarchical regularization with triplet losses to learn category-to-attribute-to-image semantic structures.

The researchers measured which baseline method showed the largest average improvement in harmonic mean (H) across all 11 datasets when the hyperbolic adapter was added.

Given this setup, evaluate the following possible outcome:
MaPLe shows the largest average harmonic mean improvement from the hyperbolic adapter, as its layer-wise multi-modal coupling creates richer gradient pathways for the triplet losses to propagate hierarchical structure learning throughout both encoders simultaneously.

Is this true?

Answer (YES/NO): YES